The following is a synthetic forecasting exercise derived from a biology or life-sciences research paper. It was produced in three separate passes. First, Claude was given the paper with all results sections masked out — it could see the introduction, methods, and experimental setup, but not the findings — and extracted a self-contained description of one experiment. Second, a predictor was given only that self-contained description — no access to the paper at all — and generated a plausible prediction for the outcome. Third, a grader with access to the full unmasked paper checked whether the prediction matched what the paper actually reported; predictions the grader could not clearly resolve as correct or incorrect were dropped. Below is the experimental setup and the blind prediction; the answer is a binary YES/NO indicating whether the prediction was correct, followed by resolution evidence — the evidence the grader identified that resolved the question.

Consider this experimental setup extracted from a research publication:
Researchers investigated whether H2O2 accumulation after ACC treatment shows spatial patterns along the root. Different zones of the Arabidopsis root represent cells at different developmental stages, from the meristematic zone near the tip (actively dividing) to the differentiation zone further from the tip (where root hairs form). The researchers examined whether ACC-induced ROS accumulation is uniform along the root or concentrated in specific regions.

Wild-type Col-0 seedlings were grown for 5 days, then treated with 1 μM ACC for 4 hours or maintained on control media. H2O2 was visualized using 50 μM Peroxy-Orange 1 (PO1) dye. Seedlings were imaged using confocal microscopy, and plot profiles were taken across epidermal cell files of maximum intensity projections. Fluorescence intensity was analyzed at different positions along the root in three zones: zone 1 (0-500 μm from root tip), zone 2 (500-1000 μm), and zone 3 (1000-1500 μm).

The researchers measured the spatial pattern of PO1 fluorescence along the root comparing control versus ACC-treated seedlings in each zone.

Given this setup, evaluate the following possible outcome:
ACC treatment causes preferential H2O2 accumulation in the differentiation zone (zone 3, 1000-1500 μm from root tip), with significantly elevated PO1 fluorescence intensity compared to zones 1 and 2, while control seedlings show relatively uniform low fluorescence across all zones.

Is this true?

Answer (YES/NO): NO